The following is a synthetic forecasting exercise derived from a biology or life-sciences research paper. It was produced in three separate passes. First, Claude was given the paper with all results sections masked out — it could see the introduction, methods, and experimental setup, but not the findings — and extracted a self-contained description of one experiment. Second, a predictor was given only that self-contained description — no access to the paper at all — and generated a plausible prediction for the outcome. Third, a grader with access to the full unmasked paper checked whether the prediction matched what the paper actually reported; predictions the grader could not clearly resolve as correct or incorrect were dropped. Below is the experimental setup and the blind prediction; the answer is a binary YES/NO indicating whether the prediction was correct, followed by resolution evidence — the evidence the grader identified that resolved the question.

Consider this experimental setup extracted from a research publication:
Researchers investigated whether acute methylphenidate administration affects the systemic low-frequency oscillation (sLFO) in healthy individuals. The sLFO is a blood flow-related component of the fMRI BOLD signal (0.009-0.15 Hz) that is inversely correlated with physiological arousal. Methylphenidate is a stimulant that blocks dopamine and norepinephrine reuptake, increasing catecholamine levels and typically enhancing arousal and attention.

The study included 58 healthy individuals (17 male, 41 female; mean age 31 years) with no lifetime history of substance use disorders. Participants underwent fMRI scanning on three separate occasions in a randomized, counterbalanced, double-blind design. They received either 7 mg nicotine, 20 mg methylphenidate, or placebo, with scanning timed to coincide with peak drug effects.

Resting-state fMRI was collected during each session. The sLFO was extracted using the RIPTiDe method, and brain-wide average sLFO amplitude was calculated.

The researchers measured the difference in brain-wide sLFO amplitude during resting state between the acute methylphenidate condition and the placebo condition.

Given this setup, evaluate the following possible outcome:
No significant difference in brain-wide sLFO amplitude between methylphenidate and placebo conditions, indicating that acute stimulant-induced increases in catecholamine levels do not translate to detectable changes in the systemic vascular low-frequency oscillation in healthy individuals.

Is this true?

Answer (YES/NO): NO